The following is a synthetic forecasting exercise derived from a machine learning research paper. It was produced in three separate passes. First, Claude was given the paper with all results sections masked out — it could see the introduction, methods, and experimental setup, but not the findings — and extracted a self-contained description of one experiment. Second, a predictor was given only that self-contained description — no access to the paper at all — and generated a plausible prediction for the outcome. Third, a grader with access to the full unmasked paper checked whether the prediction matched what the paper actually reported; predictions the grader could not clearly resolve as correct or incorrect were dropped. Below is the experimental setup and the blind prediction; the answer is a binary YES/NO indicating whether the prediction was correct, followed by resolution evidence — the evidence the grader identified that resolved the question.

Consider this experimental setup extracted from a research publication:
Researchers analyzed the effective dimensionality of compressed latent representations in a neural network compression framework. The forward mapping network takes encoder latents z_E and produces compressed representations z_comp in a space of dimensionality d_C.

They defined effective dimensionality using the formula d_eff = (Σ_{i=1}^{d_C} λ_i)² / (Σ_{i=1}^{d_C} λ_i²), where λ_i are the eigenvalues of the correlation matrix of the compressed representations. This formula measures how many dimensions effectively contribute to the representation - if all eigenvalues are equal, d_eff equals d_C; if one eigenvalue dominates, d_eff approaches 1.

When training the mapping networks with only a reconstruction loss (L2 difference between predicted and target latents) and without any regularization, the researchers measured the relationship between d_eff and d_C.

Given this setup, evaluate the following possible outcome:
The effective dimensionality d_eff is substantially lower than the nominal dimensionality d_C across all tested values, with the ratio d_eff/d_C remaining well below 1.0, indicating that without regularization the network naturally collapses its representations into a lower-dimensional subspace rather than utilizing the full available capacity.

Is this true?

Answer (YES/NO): YES